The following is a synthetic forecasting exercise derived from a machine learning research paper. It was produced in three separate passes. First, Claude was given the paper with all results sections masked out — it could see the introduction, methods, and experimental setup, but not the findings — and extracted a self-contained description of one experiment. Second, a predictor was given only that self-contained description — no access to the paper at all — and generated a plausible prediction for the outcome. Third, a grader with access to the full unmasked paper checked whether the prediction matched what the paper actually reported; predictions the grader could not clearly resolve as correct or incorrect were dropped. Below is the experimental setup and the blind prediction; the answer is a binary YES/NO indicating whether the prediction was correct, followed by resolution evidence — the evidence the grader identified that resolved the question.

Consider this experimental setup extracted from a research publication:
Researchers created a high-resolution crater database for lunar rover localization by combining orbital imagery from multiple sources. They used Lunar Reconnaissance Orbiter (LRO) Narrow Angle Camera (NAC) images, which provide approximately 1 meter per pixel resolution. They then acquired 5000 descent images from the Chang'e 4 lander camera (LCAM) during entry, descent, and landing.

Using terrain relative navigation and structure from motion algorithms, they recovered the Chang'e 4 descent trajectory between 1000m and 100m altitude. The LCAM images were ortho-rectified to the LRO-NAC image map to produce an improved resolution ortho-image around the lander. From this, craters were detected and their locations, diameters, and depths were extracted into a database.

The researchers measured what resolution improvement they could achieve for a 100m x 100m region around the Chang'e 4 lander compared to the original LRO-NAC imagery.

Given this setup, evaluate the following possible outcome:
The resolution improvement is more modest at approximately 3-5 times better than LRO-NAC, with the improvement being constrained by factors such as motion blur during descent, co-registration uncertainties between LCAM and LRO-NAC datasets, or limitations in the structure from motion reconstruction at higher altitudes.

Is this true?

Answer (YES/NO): NO